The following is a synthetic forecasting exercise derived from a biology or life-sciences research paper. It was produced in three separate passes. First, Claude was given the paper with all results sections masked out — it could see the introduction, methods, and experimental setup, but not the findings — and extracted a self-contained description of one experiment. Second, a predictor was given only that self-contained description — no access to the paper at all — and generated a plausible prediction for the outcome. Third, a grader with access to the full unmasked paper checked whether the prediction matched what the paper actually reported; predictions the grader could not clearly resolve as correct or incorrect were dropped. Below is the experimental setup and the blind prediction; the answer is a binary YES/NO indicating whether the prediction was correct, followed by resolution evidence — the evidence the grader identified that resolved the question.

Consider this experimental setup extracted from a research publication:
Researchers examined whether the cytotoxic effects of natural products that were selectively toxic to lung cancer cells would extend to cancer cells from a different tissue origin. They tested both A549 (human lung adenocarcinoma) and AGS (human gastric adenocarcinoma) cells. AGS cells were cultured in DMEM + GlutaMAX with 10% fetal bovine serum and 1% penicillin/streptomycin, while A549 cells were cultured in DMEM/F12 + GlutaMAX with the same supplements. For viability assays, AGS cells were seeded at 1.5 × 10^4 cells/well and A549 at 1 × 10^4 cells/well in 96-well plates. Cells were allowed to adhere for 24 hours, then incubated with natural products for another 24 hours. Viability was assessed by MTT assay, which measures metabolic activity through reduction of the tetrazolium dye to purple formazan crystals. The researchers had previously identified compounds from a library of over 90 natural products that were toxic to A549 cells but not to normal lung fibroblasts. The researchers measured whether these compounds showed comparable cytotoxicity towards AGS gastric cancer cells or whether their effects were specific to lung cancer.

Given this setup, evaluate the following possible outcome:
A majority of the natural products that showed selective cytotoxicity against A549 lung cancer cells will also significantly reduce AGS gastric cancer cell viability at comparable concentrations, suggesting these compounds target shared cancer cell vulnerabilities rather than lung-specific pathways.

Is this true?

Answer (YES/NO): YES